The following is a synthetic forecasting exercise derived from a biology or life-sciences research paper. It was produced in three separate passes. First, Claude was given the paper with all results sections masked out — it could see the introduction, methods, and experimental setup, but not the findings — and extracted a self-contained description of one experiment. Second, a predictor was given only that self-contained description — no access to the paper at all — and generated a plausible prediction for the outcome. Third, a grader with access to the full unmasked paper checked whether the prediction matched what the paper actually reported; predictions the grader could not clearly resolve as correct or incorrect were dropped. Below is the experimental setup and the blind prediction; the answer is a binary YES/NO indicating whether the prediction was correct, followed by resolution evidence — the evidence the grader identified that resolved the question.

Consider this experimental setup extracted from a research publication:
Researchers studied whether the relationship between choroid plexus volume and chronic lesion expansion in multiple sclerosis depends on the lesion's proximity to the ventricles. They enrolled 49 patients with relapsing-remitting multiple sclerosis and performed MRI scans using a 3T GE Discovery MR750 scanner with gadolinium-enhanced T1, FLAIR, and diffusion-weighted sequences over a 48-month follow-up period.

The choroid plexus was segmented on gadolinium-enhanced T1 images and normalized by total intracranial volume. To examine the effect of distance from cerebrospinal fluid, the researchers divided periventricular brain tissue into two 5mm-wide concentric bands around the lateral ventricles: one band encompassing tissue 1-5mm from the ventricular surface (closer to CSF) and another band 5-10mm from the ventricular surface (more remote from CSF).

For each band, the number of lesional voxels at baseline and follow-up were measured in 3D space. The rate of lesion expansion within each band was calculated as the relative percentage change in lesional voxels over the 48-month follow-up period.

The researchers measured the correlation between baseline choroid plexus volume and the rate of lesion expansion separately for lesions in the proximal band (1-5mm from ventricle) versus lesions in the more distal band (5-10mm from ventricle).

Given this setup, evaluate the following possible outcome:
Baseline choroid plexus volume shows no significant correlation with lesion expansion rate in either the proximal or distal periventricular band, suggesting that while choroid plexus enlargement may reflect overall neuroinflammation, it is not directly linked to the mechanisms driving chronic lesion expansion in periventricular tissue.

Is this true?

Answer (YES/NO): NO